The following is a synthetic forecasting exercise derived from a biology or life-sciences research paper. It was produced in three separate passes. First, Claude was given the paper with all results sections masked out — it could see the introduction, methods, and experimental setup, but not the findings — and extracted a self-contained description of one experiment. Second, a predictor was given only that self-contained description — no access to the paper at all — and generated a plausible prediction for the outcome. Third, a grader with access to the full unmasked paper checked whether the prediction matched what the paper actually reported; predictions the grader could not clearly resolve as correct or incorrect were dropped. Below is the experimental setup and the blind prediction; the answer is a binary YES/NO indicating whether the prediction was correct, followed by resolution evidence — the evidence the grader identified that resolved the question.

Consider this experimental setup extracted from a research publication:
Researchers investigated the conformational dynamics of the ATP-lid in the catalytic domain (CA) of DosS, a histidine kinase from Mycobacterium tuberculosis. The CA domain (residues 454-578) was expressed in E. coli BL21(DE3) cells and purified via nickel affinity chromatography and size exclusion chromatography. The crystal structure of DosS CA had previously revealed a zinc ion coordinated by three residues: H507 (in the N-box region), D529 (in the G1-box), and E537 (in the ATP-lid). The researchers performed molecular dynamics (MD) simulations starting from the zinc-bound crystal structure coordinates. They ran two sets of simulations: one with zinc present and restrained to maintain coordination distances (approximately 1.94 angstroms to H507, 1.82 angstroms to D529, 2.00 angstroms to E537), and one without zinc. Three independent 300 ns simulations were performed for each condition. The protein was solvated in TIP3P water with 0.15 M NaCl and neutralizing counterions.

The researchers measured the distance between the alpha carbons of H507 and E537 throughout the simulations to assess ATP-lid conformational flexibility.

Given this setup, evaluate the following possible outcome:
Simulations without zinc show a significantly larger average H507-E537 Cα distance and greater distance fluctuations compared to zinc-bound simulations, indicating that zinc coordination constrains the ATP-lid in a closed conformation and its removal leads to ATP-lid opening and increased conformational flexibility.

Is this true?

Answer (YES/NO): YES